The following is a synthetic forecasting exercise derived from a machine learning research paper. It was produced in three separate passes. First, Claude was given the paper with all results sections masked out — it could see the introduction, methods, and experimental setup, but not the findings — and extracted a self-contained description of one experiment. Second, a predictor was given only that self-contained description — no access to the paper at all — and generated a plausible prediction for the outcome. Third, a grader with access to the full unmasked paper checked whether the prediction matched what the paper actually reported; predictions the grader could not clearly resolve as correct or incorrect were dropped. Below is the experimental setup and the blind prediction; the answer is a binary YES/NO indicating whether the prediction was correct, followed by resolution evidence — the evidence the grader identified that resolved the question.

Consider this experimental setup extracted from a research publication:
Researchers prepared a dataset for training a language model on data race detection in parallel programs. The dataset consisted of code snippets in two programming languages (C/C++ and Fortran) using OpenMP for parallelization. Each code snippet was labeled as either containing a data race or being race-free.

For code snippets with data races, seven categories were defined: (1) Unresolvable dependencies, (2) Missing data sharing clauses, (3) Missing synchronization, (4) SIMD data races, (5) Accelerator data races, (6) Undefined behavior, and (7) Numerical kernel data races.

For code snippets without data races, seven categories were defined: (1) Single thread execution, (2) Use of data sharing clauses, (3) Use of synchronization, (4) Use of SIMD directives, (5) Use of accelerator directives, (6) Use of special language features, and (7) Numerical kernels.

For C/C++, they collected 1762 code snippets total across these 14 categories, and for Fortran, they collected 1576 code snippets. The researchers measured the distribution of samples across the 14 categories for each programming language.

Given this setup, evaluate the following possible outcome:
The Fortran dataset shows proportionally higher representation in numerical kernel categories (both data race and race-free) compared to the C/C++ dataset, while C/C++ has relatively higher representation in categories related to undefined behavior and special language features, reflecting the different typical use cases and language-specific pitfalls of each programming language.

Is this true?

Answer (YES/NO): NO